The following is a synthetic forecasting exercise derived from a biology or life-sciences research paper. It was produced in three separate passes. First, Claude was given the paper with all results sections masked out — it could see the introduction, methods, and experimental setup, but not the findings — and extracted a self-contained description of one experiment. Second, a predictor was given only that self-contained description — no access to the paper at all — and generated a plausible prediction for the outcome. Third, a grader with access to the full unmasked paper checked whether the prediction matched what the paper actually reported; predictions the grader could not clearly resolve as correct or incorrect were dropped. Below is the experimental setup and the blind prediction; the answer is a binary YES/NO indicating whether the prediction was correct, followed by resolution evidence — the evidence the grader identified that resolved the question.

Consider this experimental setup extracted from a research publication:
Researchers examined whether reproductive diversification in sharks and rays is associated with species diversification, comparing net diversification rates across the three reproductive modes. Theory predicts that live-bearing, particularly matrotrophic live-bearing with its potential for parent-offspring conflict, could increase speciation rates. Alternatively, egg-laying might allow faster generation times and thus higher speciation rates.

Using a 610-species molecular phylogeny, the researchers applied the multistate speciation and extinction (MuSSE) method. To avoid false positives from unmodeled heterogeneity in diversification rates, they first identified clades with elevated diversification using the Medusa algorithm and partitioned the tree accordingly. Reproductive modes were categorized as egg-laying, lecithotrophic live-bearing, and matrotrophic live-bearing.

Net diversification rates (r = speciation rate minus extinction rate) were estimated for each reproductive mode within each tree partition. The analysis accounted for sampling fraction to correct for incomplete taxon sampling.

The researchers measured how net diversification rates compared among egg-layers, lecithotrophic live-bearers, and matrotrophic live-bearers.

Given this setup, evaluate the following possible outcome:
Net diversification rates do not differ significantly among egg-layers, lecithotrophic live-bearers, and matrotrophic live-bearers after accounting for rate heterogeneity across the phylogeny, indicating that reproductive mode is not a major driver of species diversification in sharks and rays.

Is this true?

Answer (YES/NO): NO